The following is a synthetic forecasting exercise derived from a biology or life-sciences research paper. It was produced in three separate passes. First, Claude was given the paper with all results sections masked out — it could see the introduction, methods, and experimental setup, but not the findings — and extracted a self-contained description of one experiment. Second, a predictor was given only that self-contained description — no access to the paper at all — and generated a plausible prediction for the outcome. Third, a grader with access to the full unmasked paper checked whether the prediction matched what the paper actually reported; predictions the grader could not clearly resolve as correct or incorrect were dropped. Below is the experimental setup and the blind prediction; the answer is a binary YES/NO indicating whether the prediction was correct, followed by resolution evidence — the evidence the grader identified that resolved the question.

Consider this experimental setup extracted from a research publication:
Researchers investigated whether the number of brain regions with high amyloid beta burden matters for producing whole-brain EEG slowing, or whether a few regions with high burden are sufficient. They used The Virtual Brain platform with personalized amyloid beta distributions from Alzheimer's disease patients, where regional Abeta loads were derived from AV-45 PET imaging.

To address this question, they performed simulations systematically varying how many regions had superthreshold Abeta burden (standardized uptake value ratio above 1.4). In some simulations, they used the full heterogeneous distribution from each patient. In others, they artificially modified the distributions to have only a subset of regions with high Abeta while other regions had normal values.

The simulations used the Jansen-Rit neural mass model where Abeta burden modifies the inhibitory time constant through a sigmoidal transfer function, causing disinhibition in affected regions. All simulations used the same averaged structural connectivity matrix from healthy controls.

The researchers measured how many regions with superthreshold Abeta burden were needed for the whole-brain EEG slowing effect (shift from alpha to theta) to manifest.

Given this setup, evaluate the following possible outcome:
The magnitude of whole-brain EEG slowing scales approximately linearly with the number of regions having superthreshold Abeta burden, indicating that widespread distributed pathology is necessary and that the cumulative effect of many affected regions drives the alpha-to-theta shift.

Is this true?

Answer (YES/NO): NO